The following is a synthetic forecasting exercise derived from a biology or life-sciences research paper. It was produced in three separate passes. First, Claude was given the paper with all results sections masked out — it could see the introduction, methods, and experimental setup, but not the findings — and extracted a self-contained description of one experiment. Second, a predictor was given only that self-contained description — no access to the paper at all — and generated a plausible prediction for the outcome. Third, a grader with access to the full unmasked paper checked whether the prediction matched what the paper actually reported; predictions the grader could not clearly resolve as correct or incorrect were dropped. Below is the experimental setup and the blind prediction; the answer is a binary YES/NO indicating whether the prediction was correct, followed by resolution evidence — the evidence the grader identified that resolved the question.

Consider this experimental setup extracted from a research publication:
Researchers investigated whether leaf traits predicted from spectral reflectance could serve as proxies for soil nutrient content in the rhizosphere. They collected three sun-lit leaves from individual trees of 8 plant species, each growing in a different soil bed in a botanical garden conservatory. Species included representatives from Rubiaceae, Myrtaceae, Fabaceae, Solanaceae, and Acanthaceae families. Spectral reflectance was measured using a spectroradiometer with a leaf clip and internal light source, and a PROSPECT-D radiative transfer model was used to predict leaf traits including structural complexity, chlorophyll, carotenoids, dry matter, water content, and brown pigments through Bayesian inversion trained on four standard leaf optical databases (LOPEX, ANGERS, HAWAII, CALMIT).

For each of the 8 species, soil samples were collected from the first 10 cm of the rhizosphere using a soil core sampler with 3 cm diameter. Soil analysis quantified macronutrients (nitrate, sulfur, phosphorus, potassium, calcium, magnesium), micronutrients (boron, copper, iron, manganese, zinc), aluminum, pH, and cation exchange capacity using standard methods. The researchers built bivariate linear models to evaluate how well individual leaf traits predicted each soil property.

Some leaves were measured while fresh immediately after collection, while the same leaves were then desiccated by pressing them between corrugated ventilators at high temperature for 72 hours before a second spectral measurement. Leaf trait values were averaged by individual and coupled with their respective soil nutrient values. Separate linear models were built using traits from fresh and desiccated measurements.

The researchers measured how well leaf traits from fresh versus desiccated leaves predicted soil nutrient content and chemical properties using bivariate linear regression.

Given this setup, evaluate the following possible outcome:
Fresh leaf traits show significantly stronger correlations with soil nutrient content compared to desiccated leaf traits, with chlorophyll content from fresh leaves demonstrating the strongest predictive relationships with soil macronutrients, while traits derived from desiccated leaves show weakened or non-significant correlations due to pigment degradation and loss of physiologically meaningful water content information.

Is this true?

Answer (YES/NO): NO